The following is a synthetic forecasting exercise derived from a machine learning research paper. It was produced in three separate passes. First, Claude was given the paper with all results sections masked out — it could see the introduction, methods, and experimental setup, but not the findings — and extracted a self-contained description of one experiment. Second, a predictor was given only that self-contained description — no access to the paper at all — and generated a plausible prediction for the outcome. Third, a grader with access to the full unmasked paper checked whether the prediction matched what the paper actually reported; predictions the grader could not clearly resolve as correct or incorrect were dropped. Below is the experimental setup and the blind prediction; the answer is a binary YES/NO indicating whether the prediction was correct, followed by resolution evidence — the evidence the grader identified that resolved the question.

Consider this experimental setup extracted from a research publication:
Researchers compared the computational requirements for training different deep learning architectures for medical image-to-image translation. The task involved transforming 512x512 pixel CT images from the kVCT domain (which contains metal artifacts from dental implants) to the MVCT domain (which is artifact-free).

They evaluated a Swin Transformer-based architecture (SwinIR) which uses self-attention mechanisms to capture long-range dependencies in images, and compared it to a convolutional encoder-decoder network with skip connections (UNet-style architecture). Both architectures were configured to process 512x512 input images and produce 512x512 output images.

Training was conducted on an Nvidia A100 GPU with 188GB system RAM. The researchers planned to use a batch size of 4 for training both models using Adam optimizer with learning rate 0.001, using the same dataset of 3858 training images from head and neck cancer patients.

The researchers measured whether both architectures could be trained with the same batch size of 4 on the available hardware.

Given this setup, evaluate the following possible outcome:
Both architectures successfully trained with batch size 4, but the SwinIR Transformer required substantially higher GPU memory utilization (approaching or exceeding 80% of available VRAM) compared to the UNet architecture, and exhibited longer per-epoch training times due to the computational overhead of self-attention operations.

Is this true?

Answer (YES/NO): NO